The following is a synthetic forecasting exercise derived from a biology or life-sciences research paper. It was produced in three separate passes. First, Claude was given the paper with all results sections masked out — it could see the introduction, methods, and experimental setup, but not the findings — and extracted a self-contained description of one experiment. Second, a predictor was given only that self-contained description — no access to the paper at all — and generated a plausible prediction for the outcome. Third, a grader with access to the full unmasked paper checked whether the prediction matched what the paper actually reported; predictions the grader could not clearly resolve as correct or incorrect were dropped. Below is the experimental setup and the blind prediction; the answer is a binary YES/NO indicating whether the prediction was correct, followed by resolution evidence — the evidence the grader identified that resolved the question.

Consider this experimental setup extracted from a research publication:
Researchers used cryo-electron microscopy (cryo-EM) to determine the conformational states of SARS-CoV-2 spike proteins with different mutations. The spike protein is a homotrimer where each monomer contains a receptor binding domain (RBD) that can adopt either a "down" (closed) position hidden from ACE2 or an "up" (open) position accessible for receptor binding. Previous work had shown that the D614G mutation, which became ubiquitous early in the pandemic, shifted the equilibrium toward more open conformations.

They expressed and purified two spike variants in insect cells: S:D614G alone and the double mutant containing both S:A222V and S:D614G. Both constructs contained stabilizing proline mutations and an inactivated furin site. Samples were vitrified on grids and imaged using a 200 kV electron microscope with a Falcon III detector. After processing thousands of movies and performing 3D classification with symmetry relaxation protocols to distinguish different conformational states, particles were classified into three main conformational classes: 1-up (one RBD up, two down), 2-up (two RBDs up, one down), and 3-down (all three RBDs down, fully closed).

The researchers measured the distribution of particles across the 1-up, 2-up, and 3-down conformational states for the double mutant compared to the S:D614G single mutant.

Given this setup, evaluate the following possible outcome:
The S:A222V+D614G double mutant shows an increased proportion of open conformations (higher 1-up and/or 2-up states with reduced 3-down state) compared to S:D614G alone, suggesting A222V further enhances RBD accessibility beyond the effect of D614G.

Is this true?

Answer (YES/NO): NO